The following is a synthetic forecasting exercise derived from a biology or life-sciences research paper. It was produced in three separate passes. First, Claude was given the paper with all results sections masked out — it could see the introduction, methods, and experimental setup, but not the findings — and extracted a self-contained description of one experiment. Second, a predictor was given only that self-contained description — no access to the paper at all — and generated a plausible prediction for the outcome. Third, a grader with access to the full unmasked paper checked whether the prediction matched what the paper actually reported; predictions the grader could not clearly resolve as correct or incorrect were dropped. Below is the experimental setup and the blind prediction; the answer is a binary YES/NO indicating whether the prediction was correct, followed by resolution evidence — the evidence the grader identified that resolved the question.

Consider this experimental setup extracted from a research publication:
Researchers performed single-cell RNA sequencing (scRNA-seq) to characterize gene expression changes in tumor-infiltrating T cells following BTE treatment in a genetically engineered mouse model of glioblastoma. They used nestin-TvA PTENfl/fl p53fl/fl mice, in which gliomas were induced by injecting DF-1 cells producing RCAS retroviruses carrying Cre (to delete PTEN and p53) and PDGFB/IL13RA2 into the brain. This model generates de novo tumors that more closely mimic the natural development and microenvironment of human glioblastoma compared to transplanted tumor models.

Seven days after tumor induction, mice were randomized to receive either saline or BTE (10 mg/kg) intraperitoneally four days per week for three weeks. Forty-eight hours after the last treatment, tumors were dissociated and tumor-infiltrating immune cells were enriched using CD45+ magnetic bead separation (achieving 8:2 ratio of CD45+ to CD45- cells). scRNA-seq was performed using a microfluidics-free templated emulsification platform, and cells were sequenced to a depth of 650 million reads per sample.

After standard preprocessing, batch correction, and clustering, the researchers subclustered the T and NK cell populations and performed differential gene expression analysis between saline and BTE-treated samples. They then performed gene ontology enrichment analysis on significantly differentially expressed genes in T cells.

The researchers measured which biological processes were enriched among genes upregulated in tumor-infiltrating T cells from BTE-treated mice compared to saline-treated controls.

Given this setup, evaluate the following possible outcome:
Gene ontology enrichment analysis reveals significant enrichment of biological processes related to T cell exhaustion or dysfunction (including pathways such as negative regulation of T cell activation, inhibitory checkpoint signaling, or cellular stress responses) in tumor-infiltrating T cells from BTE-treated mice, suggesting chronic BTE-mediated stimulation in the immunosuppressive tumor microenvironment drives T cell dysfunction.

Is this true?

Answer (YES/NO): NO